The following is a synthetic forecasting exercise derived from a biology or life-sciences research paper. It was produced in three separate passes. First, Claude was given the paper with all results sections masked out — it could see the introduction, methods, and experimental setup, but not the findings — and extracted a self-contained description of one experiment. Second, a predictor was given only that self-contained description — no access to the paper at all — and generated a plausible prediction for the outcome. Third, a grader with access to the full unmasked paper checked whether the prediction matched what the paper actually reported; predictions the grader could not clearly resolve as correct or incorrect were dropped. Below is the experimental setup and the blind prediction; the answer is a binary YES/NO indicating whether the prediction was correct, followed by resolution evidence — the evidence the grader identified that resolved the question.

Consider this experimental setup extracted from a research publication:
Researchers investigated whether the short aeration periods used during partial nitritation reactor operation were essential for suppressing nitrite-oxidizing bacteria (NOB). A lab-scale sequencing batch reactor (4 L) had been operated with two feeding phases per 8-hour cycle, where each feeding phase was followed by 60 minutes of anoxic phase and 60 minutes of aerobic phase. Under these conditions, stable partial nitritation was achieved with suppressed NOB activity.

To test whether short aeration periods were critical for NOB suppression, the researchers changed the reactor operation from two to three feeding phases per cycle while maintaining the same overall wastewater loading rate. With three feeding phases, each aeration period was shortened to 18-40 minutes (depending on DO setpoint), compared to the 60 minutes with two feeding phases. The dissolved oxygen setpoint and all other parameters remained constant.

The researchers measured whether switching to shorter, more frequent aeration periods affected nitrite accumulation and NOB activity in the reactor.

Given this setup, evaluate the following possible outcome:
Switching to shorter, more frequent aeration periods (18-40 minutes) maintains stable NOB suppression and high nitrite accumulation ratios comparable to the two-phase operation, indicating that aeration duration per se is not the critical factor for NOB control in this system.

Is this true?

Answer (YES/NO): NO